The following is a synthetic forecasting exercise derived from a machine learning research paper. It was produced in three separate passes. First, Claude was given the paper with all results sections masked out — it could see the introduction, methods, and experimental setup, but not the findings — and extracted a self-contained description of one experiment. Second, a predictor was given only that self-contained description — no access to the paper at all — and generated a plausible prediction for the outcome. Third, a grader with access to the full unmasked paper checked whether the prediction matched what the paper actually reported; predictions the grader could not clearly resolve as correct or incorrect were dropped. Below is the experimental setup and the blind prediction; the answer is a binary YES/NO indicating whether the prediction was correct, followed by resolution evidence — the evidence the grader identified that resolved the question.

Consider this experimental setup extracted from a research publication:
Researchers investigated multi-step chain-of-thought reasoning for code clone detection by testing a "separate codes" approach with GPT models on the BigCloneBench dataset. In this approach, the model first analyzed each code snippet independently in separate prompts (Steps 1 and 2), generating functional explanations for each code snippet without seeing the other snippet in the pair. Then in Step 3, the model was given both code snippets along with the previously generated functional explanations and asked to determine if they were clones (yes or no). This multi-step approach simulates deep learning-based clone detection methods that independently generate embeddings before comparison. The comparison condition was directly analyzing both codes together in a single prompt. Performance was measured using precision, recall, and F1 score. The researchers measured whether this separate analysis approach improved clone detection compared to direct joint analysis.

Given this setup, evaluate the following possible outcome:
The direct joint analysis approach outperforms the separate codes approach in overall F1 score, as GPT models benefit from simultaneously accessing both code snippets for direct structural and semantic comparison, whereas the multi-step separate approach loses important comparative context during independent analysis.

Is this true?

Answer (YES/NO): NO